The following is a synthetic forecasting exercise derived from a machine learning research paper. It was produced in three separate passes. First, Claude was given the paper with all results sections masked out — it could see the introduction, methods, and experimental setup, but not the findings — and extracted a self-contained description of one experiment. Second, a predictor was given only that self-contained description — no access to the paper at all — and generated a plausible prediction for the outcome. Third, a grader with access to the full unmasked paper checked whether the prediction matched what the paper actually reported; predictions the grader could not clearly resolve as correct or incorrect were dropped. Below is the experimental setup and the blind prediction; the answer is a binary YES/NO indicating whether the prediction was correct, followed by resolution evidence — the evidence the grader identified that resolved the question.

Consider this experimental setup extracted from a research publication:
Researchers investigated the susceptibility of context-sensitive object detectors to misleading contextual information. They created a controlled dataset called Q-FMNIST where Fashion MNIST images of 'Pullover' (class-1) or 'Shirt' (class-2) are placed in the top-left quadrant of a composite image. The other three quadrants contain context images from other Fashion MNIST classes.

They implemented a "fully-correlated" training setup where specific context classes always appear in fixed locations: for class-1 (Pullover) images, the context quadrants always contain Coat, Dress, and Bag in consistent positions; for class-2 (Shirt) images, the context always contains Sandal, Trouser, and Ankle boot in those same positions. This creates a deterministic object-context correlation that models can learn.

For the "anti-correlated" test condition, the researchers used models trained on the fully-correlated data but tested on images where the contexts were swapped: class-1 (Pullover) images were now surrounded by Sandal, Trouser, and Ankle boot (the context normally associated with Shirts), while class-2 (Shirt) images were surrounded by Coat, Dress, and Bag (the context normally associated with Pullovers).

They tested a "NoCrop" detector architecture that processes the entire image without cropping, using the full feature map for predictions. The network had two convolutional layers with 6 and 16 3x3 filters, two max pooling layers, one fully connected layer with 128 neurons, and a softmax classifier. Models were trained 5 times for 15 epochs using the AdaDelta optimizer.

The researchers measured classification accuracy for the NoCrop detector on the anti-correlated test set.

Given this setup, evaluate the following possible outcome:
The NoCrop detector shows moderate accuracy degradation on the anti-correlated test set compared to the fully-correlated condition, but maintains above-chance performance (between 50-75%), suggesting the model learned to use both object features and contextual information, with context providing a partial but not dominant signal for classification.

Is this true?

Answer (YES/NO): NO